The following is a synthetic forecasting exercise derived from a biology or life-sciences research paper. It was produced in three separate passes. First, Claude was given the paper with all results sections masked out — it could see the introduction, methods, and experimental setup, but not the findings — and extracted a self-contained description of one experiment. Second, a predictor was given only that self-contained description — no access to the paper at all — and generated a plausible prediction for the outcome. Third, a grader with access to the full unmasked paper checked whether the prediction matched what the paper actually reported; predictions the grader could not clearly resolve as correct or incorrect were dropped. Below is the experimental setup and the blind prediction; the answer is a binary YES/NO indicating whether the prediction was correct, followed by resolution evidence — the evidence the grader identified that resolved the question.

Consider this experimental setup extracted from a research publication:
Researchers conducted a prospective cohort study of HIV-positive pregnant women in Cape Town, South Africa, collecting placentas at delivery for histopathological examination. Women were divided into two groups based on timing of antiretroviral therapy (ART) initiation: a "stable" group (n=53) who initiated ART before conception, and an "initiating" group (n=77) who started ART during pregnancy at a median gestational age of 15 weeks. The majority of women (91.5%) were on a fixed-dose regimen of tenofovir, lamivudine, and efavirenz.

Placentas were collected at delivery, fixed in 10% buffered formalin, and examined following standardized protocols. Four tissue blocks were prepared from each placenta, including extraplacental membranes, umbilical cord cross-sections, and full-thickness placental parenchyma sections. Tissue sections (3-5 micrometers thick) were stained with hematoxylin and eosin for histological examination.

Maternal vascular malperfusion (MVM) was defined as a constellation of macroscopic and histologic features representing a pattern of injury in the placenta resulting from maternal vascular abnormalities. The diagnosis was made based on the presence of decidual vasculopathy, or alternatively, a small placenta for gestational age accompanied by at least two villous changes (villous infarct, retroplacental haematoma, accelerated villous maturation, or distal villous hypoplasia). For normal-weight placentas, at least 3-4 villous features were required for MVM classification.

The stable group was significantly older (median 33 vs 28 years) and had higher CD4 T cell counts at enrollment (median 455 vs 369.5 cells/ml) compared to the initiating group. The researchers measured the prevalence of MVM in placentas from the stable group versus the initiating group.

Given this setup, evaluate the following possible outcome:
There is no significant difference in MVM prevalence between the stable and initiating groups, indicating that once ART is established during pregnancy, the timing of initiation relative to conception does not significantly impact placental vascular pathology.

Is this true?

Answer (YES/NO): NO